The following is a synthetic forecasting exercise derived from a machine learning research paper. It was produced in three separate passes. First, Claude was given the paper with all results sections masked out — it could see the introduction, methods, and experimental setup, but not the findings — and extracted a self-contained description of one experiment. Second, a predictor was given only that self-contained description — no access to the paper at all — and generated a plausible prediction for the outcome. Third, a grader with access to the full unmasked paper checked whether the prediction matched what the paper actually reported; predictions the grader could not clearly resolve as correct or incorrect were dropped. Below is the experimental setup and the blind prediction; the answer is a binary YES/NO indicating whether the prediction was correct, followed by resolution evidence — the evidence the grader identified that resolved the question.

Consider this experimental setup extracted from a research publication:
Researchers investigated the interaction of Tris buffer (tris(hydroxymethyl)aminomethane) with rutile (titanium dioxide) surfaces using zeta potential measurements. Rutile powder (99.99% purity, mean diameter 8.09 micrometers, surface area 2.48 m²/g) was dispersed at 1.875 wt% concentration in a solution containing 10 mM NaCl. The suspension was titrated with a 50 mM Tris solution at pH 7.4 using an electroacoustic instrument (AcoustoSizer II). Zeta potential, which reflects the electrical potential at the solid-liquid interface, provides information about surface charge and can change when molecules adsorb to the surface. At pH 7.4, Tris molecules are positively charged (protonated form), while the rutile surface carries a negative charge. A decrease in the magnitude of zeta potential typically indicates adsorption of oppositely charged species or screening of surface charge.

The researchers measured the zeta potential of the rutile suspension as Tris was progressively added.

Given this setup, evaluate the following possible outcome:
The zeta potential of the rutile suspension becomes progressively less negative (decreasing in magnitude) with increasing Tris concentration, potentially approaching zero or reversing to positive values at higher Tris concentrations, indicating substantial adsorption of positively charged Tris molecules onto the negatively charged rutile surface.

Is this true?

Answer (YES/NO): NO